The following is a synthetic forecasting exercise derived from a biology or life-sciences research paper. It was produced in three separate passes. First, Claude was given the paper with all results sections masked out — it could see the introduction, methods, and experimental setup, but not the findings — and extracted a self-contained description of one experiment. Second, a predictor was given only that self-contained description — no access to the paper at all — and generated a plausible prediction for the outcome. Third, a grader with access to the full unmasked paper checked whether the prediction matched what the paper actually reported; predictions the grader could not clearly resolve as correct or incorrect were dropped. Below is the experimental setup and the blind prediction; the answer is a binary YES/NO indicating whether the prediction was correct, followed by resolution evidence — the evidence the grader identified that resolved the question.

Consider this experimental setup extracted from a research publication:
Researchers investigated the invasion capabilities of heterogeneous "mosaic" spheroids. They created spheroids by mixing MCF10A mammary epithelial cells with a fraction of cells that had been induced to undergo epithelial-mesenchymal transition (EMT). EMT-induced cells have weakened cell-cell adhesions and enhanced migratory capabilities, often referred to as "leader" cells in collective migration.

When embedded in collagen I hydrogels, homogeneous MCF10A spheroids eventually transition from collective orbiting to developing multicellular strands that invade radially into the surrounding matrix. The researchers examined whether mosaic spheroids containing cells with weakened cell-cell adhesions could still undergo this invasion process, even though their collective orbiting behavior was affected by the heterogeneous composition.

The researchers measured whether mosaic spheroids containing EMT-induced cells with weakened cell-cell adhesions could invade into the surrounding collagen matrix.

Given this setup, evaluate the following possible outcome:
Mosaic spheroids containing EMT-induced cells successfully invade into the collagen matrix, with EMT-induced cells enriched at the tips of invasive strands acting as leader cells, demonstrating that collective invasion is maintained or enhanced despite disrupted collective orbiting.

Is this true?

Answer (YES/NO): YES